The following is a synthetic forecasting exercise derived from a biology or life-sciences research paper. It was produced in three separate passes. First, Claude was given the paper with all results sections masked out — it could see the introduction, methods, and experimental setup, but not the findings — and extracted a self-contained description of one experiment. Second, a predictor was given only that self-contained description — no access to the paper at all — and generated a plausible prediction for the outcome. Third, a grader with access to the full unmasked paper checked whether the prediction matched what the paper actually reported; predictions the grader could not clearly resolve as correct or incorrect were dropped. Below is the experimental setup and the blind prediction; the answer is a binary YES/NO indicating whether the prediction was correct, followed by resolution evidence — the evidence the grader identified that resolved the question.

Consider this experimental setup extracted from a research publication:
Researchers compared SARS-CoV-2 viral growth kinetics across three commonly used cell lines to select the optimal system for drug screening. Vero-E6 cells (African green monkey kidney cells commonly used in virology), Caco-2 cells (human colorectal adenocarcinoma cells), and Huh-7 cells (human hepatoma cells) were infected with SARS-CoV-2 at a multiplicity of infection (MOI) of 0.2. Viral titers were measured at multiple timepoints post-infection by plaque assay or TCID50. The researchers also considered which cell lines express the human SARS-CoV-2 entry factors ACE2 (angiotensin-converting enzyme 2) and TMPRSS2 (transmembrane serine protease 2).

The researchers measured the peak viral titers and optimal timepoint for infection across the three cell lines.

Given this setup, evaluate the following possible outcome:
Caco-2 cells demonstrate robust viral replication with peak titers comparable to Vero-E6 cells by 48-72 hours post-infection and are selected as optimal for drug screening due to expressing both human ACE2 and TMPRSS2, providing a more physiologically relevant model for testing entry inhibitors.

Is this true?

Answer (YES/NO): NO